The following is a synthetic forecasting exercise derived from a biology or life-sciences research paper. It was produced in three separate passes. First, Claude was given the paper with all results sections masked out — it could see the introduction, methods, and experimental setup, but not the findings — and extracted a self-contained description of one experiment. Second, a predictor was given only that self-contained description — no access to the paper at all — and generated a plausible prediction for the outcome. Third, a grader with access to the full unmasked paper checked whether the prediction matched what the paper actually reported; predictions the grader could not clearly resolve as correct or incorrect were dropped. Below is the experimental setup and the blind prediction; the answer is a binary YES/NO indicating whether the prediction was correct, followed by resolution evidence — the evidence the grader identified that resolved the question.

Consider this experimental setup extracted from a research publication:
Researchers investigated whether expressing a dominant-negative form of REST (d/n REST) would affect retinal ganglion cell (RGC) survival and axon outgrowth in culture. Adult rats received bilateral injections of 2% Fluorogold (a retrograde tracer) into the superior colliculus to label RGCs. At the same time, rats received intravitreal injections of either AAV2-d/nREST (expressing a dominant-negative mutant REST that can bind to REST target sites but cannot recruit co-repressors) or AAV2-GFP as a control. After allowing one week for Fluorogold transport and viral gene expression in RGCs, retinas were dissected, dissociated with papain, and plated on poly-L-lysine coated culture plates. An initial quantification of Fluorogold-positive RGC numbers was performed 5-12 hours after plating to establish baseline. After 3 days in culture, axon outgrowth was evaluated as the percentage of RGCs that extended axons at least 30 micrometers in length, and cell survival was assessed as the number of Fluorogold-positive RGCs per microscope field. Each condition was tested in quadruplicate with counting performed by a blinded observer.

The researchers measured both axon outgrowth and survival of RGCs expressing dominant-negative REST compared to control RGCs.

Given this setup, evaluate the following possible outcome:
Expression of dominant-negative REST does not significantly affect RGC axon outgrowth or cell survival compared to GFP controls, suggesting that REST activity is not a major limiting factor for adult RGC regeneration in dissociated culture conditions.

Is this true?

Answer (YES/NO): NO